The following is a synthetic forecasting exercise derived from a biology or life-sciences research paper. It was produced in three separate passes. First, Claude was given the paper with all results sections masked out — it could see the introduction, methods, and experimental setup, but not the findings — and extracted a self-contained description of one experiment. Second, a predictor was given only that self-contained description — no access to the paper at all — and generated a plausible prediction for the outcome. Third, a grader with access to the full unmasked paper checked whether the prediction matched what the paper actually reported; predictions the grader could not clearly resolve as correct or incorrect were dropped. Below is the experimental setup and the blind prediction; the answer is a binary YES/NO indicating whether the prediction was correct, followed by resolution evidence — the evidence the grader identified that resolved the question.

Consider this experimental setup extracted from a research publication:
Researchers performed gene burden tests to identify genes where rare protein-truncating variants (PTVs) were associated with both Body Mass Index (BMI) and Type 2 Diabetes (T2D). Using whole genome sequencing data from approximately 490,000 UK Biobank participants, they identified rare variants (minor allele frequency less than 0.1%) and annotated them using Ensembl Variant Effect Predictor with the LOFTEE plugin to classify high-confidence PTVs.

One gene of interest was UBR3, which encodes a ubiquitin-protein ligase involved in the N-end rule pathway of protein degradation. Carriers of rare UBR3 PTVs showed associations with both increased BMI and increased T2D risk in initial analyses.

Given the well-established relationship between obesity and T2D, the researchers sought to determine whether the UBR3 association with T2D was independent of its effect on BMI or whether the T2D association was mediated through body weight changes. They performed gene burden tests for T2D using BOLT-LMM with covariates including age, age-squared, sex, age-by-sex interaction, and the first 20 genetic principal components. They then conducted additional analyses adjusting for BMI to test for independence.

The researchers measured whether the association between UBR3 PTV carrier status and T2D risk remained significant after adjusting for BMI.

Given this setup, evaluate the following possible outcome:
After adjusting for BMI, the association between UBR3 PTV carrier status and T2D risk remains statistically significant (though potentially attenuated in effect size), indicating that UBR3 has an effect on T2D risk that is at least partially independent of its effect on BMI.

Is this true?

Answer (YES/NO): YES